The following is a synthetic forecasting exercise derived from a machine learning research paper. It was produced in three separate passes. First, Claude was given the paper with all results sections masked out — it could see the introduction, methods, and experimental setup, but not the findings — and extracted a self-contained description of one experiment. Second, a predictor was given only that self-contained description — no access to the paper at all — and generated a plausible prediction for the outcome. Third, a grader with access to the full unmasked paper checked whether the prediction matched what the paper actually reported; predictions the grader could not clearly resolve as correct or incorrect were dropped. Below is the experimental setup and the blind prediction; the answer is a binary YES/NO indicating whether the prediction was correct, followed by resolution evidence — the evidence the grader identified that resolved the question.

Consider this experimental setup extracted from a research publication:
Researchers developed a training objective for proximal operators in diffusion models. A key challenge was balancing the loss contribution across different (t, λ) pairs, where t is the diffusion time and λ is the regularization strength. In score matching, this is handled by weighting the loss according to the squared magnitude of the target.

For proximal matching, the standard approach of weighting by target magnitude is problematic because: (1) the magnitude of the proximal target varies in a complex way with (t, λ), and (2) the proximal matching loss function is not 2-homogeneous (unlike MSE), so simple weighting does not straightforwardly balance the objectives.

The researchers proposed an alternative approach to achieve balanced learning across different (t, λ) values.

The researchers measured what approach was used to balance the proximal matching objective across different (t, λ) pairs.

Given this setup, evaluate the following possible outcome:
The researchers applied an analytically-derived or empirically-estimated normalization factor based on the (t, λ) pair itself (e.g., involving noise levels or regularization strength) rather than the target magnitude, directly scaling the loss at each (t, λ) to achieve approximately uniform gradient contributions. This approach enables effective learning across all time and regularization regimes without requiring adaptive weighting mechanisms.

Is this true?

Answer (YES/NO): NO